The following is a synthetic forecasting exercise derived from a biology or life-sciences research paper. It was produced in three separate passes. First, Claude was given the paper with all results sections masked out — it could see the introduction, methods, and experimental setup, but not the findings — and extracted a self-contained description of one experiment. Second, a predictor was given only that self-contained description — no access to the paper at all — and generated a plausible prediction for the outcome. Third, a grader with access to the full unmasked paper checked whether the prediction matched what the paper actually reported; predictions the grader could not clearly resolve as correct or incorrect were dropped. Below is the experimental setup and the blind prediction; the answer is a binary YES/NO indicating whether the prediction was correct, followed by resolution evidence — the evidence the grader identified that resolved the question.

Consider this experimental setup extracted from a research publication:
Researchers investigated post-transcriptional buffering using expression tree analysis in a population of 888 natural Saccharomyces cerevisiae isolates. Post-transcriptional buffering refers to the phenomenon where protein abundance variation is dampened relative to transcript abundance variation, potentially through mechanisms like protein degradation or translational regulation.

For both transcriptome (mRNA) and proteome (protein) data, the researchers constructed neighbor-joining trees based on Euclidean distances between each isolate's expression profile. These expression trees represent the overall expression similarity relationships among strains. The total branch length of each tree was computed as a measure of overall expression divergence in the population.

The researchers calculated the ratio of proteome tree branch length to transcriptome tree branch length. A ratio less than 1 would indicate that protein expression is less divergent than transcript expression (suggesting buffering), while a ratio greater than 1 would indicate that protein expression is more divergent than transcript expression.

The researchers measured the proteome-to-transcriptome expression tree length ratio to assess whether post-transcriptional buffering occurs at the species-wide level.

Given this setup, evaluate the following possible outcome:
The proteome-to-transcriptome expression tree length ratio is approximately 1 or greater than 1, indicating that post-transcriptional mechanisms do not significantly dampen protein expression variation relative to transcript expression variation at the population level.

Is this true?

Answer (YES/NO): NO